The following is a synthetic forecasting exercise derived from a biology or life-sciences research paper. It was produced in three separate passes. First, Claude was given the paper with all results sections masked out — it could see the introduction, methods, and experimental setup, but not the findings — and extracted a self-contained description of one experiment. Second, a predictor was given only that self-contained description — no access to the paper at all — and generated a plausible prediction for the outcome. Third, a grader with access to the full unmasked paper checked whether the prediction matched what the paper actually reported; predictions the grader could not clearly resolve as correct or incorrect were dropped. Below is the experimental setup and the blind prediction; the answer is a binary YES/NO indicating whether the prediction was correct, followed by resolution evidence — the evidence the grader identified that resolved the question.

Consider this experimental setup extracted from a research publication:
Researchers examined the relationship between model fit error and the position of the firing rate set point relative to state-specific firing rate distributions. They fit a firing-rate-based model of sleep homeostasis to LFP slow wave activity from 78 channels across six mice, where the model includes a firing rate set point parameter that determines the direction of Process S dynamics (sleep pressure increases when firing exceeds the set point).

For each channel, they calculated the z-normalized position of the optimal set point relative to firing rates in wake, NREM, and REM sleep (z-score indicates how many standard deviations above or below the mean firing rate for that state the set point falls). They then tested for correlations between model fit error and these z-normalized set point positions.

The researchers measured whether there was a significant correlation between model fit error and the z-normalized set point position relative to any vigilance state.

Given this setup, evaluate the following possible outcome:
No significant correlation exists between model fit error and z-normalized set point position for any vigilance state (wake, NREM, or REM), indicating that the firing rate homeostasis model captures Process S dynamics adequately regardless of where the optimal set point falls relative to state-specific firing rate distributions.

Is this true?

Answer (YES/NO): YES